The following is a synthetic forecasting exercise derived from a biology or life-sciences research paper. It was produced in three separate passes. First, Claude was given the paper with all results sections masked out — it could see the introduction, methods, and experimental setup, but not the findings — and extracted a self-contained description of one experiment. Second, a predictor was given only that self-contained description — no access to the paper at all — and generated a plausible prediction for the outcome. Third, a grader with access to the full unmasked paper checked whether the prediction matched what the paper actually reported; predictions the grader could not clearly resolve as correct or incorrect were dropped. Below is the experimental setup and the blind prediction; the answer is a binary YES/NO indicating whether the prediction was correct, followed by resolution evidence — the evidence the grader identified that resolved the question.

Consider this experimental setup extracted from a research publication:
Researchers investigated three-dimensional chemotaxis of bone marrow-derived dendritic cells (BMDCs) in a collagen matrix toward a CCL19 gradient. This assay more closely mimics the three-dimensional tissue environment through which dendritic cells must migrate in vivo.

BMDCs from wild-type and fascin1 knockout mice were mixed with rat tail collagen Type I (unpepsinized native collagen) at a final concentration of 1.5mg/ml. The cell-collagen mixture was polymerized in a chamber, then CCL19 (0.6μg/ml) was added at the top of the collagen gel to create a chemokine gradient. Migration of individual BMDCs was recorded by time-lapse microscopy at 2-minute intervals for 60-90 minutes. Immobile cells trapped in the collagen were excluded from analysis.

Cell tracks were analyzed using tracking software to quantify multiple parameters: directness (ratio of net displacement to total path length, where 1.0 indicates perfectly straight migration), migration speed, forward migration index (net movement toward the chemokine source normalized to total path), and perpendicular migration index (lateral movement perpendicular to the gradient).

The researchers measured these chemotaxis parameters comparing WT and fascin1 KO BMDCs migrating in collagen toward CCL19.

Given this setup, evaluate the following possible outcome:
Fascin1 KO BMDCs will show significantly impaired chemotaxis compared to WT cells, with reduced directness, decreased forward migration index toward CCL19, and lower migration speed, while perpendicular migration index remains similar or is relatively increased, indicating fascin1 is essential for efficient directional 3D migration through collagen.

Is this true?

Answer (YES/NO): NO